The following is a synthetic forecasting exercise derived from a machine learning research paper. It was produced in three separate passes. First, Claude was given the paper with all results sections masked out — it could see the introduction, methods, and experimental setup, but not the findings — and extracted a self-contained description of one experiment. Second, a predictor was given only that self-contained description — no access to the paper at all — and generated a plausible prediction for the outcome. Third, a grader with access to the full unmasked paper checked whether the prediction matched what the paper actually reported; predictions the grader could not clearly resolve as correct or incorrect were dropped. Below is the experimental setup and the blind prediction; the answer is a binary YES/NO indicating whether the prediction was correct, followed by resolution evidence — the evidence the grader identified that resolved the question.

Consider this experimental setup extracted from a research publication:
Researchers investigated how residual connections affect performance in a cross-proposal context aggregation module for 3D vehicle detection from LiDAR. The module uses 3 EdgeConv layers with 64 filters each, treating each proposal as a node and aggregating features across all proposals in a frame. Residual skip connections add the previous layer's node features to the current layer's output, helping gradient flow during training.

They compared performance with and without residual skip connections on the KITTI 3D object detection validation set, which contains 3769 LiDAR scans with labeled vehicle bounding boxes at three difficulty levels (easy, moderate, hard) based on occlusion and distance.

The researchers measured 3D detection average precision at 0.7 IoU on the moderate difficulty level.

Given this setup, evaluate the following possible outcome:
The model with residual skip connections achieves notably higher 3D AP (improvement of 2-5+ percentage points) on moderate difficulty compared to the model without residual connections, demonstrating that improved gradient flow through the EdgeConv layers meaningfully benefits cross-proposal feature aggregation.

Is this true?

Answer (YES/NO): YES